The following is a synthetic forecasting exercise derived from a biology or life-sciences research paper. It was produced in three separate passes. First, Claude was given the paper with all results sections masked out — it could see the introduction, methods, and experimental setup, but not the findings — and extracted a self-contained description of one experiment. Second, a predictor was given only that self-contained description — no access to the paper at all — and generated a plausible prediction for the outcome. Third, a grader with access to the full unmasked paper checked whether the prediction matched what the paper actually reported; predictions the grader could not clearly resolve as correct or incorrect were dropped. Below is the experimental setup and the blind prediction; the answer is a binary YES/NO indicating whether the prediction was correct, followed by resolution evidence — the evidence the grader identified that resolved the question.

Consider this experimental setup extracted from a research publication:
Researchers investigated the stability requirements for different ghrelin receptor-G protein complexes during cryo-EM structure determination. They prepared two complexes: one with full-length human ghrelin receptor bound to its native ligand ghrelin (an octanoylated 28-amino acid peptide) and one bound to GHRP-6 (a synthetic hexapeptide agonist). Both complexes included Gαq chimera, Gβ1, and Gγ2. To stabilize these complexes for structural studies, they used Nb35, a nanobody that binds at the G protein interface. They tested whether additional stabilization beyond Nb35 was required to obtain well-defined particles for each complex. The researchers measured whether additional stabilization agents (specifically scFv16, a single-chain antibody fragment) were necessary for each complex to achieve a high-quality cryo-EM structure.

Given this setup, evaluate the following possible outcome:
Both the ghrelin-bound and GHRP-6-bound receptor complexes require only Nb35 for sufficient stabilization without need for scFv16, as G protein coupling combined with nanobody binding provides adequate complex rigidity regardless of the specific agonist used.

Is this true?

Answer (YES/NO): NO